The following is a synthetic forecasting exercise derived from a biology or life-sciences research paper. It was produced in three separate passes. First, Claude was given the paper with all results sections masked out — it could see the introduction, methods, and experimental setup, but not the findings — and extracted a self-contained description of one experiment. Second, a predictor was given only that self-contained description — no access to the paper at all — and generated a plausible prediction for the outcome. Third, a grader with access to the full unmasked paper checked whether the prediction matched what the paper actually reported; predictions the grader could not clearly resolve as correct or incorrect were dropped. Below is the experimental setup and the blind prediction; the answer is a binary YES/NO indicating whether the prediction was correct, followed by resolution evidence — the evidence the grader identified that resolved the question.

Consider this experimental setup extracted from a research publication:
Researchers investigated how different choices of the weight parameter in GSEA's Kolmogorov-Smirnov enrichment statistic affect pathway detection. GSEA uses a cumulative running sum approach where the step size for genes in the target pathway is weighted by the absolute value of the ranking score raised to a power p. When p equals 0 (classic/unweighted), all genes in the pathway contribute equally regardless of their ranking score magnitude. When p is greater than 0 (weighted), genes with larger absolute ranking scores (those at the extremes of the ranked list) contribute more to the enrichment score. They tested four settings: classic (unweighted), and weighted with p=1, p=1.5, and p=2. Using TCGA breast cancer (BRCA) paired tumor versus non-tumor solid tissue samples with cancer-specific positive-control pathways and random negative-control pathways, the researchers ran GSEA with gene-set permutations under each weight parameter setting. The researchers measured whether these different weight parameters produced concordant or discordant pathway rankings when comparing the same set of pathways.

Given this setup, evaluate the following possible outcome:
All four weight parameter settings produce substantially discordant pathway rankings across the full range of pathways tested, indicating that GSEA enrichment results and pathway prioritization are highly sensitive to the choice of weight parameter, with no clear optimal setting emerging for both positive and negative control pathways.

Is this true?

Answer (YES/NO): NO